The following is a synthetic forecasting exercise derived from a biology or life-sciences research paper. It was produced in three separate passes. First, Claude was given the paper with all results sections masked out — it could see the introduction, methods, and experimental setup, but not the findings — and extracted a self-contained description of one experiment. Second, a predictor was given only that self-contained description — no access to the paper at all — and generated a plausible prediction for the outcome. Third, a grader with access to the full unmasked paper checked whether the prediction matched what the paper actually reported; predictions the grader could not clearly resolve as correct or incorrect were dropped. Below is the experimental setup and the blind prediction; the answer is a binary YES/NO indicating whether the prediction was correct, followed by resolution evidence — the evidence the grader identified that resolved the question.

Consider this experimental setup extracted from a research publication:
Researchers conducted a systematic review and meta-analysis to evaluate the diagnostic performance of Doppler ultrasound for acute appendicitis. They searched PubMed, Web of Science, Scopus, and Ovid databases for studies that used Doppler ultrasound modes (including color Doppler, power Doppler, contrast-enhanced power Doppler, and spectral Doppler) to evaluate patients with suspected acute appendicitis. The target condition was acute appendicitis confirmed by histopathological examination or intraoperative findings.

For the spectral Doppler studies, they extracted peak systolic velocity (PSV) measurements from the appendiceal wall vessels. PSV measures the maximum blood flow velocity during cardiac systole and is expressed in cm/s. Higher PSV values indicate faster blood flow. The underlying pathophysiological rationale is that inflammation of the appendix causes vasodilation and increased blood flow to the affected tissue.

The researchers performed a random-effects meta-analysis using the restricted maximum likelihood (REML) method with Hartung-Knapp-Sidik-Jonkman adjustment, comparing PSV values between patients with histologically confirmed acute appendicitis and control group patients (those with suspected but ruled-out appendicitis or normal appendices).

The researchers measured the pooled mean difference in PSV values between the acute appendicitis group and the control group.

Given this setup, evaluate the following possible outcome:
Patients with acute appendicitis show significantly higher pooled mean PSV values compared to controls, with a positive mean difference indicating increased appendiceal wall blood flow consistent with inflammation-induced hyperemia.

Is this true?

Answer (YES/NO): YES